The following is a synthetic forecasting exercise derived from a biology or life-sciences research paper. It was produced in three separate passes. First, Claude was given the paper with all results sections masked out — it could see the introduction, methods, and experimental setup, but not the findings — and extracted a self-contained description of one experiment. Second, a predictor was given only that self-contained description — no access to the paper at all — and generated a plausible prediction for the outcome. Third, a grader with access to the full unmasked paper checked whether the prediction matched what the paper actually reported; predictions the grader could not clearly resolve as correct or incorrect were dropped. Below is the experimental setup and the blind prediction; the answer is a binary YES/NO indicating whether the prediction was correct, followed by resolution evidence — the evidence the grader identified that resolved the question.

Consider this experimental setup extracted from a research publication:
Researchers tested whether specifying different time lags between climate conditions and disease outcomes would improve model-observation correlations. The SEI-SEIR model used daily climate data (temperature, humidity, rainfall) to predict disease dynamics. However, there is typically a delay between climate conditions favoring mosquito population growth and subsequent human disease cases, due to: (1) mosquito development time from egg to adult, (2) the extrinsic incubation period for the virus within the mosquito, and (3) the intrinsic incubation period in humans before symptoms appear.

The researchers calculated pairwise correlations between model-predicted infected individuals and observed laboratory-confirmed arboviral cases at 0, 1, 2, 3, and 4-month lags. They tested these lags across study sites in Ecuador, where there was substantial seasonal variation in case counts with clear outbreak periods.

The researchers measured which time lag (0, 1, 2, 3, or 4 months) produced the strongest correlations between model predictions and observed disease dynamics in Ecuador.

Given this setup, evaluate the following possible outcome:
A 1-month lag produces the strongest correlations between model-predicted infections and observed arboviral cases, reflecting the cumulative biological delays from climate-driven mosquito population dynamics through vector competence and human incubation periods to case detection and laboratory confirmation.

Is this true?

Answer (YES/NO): NO